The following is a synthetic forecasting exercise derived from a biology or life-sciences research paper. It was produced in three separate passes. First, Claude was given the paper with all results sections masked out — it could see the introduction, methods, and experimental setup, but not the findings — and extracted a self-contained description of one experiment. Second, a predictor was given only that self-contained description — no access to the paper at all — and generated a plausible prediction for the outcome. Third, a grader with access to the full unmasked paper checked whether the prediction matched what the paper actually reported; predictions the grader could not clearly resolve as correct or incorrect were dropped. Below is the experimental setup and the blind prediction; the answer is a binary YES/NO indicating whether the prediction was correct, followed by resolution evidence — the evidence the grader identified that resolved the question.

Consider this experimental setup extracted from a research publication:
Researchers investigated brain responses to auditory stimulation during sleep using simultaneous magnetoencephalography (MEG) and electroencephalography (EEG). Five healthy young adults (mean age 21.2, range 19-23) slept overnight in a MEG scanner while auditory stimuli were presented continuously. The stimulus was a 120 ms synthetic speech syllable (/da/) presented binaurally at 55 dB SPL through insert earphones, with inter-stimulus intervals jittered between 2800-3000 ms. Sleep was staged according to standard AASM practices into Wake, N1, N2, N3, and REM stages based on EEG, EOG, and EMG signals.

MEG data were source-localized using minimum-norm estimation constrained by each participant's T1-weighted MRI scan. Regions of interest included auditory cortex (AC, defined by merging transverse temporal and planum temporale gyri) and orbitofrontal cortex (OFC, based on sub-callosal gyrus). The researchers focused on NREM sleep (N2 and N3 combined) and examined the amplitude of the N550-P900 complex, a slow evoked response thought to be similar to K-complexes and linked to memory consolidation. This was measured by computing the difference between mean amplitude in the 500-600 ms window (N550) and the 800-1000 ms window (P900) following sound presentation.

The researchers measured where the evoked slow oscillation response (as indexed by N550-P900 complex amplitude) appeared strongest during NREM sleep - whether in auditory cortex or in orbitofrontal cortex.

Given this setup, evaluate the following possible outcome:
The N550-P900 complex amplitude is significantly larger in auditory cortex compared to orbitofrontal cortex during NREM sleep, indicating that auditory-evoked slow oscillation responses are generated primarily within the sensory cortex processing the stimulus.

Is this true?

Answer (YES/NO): NO